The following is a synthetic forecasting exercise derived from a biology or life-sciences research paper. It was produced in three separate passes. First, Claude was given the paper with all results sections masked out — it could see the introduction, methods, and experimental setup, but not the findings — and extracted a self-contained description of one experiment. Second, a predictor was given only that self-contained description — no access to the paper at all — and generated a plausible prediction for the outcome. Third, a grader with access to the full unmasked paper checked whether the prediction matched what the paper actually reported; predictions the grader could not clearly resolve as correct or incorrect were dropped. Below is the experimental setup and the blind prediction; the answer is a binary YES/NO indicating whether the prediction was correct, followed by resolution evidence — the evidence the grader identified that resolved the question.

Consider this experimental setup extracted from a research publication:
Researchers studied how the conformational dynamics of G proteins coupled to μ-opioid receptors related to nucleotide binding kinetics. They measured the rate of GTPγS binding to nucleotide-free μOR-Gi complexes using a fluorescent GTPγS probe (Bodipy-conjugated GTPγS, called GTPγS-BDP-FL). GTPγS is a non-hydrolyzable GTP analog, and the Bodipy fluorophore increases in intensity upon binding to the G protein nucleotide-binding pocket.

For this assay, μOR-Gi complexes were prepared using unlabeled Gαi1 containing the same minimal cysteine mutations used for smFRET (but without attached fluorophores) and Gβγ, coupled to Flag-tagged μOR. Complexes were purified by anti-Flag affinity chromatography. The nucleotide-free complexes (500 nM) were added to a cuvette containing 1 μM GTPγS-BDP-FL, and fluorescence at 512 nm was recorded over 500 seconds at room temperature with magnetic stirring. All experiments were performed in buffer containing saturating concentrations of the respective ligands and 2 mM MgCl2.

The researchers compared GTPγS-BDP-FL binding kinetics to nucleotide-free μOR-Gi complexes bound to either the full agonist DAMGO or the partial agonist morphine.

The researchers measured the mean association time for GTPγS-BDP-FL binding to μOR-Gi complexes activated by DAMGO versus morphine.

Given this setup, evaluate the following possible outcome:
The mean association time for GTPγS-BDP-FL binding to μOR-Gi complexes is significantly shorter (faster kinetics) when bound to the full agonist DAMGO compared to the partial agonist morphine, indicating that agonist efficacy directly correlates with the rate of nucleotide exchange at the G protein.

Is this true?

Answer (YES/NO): NO